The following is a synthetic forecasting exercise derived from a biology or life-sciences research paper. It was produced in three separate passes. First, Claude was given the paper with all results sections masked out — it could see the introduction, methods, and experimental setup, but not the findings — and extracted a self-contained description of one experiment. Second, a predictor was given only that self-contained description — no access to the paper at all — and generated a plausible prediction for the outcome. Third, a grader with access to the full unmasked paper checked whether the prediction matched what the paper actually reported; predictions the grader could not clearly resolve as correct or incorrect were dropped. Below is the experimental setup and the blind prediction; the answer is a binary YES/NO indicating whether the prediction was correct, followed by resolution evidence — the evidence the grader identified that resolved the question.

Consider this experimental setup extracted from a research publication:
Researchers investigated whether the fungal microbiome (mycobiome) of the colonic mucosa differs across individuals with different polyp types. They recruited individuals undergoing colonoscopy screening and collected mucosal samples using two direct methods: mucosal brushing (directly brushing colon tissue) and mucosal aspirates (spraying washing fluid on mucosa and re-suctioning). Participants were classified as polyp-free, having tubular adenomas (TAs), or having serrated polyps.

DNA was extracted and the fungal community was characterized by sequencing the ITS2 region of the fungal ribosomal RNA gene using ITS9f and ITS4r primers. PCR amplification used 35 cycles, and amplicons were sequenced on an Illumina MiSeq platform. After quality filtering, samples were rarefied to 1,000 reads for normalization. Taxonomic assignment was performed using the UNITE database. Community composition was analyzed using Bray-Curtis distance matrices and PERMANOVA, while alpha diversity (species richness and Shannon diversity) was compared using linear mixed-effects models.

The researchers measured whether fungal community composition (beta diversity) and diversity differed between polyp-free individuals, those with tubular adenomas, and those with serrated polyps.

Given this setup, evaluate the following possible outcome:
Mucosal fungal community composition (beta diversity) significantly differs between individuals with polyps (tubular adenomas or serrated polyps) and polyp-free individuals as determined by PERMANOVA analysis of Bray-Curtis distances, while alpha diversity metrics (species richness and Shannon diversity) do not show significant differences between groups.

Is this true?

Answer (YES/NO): NO